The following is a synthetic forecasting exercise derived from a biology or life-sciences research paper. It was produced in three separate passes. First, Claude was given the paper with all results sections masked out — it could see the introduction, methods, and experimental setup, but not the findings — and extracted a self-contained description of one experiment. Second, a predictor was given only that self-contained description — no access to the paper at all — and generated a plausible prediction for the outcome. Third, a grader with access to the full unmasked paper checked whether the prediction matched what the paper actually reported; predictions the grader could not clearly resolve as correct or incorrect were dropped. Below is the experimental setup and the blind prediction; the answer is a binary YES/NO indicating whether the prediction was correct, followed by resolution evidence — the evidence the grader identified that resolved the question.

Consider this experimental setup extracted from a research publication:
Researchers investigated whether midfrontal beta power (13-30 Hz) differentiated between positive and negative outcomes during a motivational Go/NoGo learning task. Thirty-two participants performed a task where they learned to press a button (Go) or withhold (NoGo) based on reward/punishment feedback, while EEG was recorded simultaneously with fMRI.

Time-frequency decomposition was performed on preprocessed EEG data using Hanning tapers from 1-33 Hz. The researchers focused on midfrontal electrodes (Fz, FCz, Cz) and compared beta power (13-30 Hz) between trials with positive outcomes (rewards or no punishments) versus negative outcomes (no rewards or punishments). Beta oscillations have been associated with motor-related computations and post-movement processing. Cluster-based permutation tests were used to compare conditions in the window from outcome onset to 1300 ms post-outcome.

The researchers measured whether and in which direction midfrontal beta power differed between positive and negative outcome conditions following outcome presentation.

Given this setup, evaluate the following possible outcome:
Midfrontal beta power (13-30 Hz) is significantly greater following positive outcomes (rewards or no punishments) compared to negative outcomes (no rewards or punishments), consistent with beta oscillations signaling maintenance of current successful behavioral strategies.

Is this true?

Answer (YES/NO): YES